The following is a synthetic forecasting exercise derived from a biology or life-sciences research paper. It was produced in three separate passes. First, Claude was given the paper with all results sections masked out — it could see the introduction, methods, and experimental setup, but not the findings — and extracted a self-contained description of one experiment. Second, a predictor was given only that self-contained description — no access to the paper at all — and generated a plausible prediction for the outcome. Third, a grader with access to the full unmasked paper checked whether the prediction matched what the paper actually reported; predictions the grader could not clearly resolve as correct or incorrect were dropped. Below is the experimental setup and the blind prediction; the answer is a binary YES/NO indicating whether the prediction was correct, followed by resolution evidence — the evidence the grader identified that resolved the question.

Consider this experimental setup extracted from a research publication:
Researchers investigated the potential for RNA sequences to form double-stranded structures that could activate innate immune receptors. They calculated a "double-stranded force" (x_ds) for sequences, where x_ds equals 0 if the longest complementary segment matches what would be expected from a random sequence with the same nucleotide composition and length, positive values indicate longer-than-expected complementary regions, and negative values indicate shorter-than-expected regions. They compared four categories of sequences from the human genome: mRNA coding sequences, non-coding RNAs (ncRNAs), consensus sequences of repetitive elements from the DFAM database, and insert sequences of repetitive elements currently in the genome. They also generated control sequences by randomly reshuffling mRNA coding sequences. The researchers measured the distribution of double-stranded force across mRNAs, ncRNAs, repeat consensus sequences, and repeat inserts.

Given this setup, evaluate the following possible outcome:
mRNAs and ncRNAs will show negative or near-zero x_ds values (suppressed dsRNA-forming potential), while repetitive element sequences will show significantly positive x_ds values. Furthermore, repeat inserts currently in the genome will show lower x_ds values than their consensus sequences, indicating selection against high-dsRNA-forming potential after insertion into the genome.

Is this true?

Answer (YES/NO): YES